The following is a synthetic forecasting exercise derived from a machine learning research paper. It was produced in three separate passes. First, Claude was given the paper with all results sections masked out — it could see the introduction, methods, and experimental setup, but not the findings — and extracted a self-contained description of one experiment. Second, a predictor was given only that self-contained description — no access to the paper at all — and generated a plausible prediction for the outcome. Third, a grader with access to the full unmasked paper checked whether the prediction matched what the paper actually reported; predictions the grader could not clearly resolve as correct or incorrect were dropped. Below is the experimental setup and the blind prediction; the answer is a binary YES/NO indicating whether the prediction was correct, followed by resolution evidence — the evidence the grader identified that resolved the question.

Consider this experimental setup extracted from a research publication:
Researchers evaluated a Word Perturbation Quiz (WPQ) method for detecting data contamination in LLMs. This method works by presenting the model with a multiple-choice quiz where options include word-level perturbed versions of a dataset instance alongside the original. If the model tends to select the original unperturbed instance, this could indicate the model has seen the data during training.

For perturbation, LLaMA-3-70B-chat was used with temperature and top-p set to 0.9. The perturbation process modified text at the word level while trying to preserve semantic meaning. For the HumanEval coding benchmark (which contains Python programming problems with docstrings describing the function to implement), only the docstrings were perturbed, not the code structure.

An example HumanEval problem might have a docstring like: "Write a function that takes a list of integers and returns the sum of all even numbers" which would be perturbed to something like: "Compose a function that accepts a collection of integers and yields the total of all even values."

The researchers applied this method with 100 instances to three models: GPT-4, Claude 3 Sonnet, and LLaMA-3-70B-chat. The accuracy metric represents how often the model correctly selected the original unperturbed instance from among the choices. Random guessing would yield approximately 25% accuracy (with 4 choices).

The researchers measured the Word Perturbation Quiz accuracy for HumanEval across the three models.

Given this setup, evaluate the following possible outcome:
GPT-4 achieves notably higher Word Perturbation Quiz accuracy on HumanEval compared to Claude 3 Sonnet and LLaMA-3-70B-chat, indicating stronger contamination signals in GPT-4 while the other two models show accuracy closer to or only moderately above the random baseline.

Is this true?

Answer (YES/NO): NO